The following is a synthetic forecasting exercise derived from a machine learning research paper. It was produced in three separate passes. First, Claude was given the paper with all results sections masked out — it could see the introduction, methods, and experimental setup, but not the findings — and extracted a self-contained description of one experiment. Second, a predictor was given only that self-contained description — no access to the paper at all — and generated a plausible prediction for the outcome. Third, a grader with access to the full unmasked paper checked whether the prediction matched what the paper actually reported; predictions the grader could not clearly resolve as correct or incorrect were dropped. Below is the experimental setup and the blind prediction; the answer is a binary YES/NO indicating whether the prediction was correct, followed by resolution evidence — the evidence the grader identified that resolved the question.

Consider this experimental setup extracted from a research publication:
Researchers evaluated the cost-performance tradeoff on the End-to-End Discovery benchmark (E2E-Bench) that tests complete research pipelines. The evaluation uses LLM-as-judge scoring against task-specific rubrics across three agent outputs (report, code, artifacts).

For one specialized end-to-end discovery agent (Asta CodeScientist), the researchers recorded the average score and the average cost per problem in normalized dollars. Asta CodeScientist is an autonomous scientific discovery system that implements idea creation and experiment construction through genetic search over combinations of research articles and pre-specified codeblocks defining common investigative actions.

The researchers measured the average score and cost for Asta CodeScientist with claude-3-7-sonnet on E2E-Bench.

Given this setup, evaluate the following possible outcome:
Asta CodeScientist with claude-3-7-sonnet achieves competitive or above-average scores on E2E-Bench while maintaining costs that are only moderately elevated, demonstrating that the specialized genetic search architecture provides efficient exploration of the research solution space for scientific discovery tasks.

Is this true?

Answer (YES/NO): YES